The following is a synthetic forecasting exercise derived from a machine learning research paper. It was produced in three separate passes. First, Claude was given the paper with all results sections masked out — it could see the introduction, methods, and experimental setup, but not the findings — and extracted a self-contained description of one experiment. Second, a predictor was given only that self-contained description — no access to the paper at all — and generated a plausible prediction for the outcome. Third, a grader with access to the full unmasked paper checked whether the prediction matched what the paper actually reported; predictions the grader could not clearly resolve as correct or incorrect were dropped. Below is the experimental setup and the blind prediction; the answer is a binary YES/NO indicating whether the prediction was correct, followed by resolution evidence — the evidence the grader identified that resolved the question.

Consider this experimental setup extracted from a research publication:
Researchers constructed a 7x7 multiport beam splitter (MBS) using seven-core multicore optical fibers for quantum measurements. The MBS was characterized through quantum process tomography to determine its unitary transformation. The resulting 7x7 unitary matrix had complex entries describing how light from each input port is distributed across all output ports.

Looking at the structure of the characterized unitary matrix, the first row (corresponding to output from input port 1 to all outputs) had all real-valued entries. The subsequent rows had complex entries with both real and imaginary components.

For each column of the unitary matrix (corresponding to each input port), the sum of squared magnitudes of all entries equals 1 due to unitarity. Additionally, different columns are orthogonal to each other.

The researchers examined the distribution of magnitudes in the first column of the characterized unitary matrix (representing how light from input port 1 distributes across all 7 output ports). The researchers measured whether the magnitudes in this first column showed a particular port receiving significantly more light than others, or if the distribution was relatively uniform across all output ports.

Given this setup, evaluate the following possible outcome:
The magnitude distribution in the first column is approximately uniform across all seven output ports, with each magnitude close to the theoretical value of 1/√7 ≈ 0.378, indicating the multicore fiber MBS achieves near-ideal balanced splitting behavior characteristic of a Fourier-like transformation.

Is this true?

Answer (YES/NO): NO